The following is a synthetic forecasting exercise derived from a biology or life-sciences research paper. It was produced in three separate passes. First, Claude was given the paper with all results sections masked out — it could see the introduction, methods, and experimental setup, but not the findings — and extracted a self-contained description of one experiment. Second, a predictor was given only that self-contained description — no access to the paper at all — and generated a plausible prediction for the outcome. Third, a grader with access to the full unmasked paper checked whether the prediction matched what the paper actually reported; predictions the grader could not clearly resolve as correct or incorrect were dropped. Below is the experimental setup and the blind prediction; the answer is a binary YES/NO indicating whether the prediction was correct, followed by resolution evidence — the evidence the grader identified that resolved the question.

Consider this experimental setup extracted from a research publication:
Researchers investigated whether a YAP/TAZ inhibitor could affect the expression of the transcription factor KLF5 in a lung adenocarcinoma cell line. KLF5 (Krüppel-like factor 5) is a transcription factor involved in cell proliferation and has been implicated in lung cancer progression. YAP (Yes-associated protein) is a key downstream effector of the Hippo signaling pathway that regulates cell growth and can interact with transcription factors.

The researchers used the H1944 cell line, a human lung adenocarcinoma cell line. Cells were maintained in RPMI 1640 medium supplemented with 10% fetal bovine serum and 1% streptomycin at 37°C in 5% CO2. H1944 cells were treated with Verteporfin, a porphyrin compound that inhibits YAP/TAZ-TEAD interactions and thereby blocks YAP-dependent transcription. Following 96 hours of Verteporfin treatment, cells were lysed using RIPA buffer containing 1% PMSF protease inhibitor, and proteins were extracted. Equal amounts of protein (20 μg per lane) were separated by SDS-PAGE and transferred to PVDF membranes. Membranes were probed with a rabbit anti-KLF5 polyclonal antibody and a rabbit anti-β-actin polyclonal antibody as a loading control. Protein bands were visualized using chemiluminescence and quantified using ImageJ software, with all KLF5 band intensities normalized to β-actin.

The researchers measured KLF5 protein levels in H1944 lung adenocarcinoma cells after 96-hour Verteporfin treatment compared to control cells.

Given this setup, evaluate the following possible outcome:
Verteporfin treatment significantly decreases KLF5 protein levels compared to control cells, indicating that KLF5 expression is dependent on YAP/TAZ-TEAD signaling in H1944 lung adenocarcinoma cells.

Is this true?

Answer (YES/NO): YES